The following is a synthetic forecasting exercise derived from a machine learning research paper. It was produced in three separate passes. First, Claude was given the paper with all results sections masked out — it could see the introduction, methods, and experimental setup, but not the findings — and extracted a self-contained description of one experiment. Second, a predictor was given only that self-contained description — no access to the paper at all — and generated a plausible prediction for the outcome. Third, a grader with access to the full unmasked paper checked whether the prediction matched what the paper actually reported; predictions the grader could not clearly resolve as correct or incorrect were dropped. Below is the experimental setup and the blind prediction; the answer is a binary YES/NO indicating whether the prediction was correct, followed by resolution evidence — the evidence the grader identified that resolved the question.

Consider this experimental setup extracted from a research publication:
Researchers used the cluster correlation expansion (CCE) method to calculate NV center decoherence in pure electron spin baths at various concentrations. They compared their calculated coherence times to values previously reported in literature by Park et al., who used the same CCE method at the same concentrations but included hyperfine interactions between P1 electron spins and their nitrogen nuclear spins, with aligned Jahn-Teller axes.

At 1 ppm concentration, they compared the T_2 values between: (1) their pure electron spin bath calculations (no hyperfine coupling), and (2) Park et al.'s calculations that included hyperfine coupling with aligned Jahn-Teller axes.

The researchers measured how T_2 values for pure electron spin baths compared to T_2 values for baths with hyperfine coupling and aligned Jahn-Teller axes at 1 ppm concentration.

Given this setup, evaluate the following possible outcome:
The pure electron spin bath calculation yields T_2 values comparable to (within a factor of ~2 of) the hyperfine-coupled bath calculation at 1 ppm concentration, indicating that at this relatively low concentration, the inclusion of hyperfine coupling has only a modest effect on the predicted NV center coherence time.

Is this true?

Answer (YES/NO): NO